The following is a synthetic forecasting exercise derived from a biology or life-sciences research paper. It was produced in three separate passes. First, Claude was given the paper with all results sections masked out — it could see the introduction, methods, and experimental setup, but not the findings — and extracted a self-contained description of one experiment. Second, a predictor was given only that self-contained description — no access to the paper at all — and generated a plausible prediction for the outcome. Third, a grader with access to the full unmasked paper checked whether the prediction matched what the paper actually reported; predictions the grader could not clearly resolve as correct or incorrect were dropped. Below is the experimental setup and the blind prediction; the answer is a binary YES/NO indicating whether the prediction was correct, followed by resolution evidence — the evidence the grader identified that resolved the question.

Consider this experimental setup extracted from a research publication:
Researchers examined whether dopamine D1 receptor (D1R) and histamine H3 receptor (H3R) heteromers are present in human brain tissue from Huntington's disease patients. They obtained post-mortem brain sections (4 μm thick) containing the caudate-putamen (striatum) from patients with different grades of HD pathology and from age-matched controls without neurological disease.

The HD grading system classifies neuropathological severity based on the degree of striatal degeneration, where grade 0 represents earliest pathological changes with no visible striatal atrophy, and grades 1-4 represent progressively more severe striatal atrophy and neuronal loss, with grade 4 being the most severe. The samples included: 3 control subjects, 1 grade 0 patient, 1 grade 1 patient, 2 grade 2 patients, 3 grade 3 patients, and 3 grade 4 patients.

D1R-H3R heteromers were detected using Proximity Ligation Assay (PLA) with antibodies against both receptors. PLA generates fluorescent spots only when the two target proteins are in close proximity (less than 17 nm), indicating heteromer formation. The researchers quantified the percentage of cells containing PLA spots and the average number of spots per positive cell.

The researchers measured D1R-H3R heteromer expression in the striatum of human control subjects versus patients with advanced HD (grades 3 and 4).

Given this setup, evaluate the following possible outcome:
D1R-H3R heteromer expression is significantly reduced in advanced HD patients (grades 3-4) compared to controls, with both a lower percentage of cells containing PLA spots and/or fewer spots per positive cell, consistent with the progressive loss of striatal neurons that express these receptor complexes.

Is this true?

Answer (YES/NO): YES